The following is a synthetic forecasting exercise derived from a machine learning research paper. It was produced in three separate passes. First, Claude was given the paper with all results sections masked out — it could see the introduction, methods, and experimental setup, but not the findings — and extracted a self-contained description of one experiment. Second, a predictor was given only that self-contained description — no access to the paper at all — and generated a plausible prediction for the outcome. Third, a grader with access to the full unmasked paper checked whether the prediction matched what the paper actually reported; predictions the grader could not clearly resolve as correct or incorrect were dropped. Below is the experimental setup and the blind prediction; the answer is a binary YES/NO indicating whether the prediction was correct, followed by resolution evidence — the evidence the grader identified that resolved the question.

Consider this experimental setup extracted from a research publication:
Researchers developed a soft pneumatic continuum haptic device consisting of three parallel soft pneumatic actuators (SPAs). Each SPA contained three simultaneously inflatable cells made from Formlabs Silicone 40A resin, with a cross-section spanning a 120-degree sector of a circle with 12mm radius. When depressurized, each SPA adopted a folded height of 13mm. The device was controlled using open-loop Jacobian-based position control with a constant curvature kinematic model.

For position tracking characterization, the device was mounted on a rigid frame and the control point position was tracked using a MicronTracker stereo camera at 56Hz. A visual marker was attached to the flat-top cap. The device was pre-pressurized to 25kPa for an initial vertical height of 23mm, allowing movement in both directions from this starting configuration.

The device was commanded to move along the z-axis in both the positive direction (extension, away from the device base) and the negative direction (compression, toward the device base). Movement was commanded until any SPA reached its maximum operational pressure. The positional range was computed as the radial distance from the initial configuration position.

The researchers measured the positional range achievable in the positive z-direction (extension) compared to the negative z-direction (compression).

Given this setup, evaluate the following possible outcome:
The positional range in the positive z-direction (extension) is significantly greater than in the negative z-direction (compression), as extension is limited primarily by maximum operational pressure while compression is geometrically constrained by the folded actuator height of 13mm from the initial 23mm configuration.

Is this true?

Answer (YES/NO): YES